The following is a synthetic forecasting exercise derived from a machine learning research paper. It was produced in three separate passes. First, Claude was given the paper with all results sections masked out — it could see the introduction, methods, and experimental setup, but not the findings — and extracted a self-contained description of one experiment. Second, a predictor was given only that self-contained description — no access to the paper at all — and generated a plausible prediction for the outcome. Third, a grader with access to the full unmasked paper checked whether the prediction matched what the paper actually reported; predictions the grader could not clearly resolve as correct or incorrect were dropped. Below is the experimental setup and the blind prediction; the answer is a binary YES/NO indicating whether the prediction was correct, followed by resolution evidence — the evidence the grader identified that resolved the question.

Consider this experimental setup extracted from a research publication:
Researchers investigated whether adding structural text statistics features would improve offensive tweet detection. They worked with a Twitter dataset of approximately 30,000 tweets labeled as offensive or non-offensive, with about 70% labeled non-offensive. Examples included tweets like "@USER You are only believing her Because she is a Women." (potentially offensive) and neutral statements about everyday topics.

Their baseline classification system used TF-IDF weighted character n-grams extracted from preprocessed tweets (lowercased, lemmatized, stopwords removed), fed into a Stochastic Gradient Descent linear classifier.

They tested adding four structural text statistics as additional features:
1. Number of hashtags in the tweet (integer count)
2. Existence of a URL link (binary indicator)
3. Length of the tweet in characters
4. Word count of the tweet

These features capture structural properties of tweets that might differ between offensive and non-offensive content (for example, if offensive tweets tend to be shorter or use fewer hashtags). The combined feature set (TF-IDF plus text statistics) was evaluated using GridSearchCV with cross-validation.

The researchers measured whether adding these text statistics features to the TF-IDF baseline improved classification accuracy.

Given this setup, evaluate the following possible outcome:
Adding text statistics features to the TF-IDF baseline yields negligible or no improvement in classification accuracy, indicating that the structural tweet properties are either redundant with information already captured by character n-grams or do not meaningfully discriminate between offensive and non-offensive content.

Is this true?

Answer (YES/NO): YES